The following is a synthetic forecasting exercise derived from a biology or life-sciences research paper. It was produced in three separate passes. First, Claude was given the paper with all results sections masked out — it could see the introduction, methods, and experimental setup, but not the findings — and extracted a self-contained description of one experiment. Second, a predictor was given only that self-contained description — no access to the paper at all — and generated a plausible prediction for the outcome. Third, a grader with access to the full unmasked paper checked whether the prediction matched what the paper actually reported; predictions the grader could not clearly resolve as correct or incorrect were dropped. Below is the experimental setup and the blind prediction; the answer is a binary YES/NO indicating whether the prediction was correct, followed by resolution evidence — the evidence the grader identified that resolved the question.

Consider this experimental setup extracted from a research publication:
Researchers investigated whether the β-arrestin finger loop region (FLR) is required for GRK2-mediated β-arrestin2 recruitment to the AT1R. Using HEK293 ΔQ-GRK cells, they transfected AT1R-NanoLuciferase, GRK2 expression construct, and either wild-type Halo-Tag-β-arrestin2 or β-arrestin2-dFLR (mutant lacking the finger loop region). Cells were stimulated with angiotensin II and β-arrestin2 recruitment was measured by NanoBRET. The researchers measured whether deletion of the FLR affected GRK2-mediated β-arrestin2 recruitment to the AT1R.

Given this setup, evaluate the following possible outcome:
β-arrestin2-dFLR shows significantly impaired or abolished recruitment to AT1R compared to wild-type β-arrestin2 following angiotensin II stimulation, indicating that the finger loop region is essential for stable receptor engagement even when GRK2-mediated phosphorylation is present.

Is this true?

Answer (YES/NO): NO